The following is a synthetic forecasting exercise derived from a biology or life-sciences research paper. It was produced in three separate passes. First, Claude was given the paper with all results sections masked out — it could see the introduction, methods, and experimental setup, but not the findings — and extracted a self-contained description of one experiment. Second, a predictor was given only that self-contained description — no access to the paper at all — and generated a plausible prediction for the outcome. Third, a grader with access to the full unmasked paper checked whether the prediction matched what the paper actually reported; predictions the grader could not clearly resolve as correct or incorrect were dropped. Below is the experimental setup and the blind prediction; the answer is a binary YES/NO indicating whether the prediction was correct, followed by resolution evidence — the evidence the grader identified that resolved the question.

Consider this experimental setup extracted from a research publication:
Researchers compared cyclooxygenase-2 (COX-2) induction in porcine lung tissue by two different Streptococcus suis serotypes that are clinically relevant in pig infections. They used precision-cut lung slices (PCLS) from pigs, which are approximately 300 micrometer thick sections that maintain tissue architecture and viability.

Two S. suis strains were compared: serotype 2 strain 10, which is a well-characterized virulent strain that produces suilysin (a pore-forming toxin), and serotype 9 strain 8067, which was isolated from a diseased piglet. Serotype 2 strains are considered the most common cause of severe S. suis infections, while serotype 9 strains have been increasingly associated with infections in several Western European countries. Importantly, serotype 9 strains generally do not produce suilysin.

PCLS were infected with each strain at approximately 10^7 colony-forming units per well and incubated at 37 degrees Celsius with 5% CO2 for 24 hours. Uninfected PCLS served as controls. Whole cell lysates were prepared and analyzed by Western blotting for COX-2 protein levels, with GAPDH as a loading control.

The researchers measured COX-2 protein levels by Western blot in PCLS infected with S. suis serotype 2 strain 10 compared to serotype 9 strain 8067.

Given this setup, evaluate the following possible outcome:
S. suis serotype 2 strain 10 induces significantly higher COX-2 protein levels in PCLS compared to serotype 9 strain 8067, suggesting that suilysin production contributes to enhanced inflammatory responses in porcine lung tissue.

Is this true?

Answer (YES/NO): NO